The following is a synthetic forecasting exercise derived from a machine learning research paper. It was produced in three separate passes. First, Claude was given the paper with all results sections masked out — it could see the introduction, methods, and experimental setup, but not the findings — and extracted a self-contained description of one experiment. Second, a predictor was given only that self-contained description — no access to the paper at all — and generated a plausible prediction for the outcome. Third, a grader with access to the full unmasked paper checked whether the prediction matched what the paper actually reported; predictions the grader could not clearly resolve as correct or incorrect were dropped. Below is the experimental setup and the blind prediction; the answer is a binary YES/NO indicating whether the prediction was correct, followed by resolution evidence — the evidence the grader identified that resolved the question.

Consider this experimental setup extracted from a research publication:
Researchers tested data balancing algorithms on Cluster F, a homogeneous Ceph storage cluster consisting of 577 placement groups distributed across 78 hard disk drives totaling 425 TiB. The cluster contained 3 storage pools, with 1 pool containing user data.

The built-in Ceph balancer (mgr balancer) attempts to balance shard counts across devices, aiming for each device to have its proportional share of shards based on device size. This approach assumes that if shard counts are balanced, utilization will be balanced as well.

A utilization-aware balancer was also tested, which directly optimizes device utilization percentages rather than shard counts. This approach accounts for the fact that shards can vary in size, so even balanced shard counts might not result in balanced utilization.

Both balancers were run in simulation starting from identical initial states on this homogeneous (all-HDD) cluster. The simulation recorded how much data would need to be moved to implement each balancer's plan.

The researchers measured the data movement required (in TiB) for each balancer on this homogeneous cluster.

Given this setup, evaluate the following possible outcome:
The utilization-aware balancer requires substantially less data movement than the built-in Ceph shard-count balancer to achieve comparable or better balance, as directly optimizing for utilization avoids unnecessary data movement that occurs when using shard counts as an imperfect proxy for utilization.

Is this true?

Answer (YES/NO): NO